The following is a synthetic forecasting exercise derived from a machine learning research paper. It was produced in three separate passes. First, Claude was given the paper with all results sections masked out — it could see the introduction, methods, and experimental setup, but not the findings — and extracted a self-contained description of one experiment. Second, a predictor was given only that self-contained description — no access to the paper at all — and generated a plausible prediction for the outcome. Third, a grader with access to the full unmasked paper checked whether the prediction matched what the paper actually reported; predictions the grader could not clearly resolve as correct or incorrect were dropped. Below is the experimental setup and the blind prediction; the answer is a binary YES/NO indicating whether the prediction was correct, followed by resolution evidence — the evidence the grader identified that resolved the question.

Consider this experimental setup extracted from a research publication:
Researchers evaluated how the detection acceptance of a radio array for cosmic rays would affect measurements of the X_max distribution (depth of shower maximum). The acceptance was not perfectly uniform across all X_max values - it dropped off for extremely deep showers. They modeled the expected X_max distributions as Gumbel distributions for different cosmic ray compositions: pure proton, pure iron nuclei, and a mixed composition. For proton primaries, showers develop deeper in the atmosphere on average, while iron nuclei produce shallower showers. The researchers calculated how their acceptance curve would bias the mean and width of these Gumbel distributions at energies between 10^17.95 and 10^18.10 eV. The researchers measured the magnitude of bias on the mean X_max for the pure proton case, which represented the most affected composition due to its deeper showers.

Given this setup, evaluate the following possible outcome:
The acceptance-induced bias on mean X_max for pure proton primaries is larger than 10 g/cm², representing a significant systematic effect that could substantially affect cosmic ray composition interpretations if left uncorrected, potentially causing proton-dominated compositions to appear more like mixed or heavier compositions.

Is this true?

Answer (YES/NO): NO